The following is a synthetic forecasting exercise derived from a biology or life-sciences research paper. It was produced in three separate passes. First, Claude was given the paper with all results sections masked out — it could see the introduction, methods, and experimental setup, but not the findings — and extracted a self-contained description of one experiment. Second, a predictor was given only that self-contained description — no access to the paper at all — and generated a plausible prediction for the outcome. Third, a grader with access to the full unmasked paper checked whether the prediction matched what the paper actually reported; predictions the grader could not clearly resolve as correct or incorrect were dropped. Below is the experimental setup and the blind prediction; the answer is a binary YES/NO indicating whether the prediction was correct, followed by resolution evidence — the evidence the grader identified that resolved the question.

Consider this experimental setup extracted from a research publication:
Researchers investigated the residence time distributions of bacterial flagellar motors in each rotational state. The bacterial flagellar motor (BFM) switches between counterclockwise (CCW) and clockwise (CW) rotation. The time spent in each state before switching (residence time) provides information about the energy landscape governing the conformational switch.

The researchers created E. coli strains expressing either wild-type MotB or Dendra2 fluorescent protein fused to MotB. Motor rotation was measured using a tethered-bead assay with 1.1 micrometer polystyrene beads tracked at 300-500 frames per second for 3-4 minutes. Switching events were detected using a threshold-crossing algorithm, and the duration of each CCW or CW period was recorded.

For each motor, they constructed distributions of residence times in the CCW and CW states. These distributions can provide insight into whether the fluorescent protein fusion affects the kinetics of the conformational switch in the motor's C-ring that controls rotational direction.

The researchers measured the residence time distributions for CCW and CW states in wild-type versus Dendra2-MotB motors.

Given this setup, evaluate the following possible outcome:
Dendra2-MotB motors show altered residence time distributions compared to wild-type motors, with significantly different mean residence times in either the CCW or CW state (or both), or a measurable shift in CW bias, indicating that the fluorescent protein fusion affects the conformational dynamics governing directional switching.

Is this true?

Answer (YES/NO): YES